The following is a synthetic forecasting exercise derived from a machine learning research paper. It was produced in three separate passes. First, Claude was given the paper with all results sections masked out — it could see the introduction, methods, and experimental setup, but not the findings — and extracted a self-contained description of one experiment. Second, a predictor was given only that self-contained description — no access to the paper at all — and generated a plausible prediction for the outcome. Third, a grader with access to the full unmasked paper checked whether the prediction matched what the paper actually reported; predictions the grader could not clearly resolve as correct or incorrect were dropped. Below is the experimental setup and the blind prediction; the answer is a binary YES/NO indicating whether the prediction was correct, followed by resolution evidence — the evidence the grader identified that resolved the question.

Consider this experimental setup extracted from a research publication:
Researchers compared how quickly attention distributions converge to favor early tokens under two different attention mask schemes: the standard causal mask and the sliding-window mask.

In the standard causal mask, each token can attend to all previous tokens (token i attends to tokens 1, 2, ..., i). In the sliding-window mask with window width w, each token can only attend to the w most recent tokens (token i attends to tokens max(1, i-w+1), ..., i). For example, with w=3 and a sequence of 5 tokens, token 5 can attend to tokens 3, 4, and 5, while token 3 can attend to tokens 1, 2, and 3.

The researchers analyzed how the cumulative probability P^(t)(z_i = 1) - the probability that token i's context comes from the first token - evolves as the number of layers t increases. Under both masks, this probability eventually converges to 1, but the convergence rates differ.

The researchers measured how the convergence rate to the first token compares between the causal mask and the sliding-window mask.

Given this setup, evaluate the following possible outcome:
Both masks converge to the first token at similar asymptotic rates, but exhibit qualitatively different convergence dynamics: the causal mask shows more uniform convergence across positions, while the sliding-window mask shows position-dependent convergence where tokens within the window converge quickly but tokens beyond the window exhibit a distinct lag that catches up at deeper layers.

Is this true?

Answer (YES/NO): NO